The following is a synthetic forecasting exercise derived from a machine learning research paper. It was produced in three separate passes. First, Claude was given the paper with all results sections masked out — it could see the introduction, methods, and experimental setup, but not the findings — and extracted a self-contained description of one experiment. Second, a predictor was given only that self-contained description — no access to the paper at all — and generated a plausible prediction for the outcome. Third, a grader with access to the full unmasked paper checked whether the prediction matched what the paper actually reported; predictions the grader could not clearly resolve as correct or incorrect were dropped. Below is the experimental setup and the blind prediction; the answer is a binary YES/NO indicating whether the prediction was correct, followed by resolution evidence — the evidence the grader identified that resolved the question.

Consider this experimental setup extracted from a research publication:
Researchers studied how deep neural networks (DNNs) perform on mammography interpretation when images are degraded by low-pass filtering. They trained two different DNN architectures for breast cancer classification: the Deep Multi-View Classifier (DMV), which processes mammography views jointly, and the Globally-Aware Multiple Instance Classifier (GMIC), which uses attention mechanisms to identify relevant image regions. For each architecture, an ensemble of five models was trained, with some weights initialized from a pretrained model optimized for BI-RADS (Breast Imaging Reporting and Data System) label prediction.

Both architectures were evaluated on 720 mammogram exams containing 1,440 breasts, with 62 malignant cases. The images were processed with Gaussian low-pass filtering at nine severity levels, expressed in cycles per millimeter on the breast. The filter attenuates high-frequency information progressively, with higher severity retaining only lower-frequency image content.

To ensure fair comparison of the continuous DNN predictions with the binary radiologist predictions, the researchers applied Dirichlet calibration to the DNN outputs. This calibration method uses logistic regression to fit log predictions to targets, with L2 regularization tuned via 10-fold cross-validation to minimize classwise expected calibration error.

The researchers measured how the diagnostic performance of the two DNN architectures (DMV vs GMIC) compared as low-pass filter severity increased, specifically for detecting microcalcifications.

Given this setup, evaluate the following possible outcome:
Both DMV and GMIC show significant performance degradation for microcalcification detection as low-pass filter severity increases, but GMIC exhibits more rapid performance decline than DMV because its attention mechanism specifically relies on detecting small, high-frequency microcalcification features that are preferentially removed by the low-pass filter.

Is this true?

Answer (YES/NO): NO